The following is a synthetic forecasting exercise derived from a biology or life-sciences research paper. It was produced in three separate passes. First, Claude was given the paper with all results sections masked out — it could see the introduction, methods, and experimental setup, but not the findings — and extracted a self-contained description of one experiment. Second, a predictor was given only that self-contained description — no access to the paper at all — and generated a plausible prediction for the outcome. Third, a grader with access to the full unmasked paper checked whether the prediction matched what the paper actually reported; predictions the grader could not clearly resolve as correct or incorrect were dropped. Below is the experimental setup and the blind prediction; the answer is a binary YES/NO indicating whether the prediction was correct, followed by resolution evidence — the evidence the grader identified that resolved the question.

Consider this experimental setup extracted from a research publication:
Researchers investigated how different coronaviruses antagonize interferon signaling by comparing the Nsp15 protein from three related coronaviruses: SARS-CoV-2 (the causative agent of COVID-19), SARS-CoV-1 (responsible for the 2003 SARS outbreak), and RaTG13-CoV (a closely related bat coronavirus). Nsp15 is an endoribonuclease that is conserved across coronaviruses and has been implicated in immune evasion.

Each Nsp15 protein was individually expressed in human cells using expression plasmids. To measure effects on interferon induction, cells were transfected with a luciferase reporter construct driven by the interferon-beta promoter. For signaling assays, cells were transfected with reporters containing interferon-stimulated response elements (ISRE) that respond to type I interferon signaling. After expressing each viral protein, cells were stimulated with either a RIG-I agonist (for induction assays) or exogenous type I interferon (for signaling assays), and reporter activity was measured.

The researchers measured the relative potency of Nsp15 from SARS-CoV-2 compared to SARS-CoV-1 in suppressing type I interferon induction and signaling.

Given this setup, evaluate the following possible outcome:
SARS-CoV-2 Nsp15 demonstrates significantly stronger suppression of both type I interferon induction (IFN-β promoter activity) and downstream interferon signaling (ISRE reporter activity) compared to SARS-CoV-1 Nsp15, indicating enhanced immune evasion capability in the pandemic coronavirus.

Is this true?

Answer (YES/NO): NO